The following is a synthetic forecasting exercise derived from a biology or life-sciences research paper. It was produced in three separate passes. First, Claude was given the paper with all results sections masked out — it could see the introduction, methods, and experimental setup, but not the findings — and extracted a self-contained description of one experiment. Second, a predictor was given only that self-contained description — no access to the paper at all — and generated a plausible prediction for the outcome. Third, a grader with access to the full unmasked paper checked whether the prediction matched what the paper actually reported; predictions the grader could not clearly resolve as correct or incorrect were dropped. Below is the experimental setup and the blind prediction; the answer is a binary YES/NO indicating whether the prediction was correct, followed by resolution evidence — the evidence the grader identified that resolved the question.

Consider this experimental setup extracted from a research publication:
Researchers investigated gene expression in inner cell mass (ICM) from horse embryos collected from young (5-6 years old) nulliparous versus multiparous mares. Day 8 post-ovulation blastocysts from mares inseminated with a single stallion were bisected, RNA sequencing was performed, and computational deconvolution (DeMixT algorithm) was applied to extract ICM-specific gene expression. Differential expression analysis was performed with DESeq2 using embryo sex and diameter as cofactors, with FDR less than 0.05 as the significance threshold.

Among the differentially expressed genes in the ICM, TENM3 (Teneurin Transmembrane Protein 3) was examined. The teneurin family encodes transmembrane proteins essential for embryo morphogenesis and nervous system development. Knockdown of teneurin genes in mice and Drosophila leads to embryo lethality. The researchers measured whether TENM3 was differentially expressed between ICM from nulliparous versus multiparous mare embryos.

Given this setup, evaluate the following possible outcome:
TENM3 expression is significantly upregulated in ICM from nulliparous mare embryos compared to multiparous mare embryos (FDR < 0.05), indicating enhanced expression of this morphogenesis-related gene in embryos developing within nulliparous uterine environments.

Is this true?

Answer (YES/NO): NO